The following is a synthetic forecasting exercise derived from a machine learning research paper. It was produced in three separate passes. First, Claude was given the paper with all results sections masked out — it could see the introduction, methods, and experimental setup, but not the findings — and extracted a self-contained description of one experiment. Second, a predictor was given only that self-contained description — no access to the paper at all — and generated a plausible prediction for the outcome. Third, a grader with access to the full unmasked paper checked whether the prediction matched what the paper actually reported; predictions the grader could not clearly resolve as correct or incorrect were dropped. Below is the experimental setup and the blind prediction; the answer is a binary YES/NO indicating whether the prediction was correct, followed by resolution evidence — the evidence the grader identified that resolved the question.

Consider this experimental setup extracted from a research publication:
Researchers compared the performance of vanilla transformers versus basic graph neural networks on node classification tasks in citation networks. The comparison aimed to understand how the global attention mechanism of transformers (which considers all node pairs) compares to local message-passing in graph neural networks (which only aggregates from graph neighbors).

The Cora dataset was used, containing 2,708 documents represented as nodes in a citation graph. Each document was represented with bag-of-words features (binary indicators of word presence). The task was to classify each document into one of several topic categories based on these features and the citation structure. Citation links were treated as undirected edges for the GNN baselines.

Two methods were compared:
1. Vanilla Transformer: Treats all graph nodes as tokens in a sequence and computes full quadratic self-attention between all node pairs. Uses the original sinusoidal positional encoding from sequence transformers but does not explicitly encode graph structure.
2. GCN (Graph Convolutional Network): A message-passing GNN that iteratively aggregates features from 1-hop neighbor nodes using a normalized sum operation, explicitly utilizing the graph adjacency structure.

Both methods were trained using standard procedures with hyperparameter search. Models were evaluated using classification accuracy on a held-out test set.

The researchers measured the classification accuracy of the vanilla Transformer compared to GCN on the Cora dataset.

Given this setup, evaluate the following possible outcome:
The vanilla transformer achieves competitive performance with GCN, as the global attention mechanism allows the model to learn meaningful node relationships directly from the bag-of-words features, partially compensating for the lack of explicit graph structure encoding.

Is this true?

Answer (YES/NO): NO